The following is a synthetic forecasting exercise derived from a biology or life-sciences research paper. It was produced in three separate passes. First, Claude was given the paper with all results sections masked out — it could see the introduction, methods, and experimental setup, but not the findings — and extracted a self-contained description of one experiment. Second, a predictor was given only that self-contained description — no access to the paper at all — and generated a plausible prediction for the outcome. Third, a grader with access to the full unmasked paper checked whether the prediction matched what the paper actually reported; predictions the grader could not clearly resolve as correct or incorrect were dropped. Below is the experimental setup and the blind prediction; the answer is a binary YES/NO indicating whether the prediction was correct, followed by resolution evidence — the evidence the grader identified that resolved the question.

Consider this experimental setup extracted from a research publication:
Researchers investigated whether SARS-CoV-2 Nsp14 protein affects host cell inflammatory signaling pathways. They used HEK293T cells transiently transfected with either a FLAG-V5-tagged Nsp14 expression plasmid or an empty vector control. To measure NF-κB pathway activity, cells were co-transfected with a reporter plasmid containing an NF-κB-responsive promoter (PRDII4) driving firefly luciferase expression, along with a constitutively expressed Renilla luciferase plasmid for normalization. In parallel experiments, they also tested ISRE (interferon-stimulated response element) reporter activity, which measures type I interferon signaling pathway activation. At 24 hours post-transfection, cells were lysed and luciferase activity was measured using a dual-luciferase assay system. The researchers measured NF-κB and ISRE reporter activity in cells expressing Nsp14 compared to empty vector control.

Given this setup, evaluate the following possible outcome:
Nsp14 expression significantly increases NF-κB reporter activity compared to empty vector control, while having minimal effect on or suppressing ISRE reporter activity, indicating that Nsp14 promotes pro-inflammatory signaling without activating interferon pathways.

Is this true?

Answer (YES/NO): NO